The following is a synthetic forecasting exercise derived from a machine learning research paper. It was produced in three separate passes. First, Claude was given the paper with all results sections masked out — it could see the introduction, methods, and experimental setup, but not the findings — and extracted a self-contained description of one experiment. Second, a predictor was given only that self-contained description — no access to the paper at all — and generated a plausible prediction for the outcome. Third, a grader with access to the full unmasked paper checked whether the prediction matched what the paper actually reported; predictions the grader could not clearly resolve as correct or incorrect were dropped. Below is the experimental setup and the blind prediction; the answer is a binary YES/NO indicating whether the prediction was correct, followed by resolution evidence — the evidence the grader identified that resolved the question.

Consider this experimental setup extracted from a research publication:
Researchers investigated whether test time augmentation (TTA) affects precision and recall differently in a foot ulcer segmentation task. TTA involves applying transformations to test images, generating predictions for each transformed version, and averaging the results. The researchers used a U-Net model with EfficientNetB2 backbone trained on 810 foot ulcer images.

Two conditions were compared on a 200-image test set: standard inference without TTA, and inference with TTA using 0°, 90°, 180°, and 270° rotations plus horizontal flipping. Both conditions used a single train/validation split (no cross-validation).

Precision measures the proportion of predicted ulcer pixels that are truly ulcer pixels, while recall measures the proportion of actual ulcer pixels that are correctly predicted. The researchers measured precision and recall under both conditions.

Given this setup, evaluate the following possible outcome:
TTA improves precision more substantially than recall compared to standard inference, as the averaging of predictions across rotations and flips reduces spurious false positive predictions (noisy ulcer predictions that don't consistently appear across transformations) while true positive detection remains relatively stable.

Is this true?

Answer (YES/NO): YES